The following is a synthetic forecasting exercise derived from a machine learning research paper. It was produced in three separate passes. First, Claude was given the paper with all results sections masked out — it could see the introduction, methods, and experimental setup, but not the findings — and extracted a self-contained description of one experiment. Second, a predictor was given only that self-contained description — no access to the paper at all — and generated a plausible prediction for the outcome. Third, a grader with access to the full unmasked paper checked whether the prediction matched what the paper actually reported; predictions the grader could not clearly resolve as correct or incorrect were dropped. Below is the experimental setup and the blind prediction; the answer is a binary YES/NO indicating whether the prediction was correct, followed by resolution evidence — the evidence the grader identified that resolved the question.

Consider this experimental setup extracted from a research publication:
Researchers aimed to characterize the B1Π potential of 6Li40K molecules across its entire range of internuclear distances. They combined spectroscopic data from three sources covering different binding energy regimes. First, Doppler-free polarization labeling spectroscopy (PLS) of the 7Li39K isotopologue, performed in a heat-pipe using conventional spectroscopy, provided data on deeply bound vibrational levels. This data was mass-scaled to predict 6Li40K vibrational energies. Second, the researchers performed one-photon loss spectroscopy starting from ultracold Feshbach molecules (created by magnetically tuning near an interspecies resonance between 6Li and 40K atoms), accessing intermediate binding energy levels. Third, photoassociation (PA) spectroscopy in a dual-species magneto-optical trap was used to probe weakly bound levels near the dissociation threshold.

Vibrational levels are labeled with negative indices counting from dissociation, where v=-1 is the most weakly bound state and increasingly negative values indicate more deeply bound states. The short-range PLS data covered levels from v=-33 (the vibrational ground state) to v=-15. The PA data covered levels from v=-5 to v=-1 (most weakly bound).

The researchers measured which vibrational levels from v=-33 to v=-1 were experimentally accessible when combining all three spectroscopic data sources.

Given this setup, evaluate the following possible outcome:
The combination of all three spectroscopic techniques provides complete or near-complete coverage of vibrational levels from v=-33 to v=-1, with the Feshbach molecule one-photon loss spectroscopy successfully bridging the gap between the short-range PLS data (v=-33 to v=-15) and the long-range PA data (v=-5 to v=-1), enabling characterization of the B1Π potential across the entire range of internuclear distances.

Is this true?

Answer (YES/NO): NO